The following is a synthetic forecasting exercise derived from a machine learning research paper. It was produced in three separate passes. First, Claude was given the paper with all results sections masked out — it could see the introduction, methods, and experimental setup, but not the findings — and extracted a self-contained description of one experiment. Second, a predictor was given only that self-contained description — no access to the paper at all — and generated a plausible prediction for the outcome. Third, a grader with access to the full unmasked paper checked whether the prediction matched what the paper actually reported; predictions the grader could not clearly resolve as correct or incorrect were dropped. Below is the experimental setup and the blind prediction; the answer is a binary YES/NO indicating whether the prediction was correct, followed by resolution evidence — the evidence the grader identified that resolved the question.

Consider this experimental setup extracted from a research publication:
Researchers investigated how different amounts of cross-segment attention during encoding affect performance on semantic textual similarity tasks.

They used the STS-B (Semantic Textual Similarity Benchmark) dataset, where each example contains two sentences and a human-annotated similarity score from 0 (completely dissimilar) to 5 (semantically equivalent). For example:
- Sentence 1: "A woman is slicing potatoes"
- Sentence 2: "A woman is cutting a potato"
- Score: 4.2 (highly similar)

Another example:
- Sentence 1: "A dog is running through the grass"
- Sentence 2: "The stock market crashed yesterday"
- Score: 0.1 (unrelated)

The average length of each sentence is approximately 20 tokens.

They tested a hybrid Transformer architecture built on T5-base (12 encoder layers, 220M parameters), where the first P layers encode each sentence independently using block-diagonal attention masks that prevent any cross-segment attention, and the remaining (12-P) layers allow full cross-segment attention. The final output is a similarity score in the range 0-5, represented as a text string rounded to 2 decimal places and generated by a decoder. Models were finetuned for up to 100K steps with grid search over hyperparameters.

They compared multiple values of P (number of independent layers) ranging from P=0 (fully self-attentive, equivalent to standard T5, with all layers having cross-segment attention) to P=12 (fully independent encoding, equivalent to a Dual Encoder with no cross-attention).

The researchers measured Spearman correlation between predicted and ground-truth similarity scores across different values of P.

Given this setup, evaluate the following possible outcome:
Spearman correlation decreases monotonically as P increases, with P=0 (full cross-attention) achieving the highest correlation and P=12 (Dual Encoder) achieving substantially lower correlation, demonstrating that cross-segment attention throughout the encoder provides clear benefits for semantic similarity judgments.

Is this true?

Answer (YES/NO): NO